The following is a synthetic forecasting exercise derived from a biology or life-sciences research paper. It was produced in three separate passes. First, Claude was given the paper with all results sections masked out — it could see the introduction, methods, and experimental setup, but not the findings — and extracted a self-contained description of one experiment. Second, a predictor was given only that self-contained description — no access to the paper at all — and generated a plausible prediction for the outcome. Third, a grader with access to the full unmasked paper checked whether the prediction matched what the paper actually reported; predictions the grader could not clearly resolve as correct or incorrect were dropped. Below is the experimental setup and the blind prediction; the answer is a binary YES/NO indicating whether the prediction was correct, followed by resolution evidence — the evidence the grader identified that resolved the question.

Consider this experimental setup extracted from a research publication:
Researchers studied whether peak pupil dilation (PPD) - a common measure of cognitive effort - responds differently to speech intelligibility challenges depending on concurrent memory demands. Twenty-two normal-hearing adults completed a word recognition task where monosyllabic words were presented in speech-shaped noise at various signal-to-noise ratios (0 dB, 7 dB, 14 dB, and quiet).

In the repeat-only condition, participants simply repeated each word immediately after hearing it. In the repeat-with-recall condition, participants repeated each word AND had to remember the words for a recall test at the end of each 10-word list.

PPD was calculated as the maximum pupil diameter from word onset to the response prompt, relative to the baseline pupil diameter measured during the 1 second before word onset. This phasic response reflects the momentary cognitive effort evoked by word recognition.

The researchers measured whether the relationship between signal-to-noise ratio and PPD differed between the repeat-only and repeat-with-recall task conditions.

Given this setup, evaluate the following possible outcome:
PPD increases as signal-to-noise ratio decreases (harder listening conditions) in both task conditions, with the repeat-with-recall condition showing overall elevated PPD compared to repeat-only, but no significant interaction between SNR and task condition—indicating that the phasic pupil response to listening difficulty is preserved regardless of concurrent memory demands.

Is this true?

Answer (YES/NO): NO